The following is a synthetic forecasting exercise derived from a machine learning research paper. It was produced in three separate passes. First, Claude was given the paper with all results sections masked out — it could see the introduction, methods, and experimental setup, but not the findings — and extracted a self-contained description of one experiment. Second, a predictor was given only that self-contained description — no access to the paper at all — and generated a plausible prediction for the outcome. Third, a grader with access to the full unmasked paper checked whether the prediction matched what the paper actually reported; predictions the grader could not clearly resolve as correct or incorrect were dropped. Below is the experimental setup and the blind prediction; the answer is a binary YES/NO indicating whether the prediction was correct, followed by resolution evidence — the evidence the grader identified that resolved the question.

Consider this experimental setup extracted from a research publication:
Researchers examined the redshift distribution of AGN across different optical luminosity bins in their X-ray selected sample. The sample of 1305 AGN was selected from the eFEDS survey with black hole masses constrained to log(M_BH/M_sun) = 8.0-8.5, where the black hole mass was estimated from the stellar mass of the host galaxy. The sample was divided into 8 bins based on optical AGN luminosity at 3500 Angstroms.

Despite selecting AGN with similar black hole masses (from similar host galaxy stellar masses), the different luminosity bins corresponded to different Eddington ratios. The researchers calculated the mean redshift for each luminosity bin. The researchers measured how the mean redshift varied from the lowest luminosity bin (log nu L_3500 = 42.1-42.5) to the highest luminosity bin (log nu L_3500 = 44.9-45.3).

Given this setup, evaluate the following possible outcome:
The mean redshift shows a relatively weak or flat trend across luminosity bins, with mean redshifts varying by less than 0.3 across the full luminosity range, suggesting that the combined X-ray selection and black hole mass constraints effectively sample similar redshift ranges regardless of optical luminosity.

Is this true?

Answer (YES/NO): NO